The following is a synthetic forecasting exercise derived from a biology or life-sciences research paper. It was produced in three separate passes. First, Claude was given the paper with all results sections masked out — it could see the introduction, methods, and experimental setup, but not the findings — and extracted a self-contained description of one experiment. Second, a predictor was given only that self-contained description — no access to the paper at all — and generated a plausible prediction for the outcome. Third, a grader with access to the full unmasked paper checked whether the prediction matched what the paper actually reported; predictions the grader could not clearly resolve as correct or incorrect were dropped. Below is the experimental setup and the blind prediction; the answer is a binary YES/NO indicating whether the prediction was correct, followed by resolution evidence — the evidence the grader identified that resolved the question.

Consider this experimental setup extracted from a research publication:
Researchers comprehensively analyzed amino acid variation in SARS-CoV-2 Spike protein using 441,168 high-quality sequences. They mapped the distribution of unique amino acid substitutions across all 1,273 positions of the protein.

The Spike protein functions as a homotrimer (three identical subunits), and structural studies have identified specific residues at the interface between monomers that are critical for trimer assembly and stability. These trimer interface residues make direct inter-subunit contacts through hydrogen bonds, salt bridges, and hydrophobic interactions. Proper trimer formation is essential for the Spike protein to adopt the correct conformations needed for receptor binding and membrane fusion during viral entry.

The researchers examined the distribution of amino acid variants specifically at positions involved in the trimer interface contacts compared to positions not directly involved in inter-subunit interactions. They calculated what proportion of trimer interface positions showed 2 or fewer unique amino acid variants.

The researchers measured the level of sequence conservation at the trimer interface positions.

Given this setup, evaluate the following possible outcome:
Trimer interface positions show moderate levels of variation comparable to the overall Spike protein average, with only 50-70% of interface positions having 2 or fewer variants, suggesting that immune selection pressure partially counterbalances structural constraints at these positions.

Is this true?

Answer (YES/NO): NO